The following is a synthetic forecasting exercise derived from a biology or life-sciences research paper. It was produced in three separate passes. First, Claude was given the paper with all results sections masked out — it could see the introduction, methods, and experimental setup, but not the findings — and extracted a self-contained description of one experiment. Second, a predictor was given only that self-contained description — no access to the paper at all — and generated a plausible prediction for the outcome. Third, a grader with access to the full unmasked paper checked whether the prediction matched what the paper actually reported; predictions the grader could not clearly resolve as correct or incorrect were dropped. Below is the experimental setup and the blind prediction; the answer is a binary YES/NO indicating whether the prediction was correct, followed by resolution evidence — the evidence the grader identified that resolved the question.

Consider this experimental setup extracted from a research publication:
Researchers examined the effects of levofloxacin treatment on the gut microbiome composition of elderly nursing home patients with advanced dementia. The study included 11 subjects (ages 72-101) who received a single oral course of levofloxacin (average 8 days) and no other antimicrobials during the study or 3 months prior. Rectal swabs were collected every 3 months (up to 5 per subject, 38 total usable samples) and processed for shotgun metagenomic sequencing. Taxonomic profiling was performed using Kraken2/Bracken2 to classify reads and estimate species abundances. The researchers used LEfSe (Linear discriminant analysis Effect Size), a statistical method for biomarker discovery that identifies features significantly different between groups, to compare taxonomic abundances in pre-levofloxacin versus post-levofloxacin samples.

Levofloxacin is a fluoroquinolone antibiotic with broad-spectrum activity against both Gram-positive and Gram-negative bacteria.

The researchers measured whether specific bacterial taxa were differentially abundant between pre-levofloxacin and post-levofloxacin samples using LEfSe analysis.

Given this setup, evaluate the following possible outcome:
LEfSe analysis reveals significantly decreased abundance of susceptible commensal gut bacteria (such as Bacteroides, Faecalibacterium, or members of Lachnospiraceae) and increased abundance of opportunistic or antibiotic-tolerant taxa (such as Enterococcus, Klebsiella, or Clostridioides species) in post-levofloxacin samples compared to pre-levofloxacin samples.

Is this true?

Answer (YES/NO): NO